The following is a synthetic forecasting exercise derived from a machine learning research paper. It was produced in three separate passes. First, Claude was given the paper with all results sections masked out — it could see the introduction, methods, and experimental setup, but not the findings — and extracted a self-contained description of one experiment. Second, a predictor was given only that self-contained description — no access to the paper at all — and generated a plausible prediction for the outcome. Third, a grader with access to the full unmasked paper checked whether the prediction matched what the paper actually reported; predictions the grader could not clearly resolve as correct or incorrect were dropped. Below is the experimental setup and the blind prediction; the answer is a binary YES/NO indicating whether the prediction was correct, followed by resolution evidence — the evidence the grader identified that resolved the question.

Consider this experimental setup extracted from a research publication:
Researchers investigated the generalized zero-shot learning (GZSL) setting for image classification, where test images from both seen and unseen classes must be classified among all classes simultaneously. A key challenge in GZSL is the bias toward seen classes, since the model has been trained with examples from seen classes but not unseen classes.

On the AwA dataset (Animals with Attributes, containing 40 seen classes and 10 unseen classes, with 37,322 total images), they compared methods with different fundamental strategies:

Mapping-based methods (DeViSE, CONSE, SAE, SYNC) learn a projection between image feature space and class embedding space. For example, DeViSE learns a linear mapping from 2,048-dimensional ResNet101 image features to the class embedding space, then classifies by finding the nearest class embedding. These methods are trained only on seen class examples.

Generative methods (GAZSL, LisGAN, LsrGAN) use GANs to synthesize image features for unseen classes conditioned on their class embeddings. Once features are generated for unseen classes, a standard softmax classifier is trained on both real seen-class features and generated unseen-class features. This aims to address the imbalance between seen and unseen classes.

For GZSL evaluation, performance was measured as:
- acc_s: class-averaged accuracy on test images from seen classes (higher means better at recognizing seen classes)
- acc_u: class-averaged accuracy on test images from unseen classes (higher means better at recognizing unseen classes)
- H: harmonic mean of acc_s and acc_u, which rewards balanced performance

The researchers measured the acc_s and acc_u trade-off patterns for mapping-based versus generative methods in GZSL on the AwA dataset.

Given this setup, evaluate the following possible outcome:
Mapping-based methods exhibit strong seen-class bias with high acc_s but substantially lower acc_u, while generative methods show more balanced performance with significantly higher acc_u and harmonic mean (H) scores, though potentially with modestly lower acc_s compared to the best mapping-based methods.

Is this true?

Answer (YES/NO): YES